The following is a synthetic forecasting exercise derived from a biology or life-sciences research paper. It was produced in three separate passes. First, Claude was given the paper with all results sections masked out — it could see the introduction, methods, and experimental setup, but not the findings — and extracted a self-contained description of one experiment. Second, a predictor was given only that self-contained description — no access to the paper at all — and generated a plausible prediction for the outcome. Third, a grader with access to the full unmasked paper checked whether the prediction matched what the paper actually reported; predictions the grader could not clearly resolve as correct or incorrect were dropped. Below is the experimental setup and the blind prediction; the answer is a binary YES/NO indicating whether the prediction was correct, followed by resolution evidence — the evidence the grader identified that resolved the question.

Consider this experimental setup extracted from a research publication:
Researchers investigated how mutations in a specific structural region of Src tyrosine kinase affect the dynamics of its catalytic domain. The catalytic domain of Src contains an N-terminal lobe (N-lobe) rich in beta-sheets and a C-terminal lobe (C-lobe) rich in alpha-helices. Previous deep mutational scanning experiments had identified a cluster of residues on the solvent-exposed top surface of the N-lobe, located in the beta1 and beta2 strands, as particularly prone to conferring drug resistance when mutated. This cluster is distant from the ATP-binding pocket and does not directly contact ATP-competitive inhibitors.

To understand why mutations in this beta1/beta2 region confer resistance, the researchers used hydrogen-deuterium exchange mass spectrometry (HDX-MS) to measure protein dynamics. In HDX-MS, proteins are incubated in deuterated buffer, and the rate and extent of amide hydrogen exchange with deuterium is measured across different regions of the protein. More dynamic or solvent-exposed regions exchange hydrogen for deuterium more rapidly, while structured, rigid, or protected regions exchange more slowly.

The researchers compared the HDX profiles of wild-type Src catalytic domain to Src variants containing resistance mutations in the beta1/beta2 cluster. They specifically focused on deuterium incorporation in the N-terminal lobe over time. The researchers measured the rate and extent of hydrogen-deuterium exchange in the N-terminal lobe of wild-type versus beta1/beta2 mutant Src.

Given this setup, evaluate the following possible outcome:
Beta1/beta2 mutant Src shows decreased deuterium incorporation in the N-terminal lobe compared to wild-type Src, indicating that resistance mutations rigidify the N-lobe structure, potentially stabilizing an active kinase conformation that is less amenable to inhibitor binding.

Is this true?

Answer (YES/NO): NO